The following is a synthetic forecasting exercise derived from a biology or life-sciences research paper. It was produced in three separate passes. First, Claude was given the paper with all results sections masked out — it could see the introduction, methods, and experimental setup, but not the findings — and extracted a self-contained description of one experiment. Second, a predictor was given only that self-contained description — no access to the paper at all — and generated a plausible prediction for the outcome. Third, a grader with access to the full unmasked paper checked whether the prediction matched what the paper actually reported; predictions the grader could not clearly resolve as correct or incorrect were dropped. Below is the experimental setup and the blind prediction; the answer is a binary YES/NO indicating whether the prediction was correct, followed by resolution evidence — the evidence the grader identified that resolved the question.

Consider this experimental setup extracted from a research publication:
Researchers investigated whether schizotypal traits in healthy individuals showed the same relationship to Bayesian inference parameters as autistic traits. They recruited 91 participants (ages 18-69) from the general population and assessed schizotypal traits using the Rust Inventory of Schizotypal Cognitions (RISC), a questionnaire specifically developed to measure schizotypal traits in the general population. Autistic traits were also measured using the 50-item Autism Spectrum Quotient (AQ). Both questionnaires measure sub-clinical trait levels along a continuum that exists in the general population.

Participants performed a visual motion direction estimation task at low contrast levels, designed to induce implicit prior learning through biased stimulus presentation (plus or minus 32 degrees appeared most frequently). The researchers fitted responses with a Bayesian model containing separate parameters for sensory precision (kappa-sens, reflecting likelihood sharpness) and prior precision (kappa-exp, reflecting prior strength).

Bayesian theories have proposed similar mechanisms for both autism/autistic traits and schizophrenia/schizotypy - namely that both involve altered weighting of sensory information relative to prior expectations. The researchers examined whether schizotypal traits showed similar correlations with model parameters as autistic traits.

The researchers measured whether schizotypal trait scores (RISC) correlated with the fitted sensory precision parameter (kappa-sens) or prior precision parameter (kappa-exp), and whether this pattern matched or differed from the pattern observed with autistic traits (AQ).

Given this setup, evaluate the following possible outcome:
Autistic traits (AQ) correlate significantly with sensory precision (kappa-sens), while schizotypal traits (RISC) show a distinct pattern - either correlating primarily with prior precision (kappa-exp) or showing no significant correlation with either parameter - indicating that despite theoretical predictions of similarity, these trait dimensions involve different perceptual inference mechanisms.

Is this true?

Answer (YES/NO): YES